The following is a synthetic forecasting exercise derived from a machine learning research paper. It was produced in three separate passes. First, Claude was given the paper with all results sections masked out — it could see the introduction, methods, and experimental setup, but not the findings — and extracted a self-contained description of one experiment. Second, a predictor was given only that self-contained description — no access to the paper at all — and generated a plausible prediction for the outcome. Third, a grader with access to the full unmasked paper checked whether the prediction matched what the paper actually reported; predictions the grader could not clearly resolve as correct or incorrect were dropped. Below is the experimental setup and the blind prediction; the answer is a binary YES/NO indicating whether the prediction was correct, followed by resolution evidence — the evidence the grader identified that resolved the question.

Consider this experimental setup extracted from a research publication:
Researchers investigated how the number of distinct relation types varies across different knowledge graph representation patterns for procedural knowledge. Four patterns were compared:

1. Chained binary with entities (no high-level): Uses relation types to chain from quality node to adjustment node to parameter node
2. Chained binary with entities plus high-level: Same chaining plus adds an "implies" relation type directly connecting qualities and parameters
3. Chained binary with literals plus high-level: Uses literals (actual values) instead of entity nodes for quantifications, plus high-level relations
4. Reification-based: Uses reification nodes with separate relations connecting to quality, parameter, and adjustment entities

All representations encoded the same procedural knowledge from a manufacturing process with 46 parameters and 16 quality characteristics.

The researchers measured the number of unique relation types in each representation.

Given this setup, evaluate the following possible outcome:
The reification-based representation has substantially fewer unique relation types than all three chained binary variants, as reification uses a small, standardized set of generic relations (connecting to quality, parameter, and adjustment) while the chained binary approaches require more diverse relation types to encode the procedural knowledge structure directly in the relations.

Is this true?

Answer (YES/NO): NO